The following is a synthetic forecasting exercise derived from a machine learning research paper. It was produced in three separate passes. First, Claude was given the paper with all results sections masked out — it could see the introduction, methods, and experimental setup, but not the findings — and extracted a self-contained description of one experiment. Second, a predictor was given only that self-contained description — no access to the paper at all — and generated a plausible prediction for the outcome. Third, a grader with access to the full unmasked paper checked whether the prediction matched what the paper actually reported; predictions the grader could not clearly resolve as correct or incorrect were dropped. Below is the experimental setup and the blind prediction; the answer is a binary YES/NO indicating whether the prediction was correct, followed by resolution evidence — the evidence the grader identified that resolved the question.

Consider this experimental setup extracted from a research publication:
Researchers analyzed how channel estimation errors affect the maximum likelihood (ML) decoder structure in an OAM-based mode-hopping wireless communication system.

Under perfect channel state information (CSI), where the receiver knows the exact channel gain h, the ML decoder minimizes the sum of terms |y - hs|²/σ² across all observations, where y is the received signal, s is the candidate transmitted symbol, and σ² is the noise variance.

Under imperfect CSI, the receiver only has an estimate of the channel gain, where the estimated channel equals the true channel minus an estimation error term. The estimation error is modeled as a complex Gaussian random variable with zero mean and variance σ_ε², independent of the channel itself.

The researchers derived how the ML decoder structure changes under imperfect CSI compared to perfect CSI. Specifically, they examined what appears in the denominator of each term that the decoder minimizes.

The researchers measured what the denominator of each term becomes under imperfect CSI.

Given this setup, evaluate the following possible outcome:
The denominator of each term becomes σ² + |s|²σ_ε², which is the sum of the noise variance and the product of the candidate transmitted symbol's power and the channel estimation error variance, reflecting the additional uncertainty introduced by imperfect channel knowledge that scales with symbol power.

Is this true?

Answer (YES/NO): YES